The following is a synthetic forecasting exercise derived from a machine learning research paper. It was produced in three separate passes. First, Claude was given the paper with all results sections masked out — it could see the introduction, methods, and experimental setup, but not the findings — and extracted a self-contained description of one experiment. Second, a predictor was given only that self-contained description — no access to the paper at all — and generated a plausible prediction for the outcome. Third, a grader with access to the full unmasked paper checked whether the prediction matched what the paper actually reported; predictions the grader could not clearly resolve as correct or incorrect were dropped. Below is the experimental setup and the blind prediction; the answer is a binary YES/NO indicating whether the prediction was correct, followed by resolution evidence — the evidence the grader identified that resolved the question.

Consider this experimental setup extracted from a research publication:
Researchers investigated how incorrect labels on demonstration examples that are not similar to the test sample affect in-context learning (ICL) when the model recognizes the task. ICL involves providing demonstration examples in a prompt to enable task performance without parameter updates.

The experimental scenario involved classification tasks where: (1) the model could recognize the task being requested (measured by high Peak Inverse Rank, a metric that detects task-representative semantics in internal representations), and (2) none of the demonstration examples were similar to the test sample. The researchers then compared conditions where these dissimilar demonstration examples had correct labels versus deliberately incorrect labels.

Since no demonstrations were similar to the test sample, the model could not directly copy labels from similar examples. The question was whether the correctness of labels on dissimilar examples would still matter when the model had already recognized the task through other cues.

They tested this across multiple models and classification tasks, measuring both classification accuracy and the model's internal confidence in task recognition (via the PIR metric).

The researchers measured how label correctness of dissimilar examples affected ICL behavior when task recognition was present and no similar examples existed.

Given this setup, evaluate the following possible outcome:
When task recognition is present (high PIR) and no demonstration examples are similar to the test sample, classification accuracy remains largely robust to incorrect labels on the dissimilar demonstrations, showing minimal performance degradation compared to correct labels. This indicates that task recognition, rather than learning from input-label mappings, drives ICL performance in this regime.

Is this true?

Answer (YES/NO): YES